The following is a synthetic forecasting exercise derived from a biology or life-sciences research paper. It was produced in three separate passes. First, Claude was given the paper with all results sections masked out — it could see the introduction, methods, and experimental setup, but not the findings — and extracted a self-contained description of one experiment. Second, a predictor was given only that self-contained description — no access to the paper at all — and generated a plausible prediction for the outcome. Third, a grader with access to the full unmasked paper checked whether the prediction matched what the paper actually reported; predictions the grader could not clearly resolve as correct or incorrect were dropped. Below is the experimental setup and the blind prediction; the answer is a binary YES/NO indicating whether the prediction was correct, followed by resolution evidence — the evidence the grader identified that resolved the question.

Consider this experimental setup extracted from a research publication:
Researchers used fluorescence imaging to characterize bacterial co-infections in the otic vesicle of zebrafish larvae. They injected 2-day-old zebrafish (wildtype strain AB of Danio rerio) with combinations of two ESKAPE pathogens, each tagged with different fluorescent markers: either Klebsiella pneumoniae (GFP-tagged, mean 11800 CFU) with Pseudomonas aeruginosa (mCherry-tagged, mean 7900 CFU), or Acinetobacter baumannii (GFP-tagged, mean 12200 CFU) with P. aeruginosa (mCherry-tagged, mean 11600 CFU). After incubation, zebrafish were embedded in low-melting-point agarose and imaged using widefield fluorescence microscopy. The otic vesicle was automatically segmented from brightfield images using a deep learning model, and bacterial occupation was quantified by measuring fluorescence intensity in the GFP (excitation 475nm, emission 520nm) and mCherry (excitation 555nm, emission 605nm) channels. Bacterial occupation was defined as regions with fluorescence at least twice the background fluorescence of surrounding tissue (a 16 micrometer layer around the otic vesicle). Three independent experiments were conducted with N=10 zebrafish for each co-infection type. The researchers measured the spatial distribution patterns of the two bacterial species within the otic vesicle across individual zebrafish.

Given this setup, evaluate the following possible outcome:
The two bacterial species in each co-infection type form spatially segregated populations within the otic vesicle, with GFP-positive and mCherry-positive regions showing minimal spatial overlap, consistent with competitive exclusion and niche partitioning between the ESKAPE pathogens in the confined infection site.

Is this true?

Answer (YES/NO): NO